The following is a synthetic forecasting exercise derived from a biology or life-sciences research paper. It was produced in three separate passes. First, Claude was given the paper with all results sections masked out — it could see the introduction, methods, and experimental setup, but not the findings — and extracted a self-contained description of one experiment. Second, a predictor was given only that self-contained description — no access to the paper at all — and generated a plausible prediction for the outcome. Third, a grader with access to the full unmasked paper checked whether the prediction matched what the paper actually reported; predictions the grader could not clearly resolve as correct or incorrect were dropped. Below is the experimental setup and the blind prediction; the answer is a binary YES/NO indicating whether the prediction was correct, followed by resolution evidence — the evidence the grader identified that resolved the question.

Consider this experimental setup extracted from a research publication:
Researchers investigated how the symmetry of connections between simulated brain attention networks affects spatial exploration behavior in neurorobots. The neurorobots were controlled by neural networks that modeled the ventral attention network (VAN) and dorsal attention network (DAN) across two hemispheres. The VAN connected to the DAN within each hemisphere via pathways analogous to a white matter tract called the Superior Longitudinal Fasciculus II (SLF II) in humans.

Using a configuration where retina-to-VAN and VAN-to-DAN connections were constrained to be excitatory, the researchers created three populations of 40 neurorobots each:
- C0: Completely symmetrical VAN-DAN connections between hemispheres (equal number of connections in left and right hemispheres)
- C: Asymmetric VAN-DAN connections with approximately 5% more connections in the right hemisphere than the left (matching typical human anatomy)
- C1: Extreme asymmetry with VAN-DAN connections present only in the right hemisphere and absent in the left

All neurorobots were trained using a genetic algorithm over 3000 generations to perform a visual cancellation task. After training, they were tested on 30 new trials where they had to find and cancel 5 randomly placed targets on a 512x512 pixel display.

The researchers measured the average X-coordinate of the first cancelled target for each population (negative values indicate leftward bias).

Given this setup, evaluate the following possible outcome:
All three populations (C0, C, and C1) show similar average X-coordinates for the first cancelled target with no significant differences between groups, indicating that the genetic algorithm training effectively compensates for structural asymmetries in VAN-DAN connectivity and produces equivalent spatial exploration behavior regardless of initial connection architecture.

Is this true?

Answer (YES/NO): NO